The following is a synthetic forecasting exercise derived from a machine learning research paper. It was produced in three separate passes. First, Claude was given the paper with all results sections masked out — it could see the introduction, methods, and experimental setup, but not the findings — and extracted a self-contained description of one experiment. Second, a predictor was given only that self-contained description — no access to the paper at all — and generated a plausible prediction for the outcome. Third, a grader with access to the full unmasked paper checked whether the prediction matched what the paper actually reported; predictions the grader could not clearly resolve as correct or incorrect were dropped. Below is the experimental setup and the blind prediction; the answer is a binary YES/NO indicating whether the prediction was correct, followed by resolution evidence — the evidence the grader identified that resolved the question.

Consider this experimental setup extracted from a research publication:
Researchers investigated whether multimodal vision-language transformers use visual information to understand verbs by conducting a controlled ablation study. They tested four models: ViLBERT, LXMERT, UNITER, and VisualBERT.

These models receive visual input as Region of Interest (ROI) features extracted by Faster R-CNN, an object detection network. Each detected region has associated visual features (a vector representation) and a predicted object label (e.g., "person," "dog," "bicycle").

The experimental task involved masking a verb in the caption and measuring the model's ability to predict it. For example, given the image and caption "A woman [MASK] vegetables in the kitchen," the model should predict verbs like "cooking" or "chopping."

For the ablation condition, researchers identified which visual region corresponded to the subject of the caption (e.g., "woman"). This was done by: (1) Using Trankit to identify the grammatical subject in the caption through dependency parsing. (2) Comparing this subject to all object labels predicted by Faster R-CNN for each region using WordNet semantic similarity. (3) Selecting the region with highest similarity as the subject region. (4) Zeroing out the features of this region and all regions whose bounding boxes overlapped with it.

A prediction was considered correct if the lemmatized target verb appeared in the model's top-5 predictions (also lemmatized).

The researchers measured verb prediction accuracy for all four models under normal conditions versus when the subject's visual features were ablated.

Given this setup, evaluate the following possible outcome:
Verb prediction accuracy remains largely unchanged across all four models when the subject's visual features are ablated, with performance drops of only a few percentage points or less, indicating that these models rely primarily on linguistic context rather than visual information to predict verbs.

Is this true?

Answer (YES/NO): NO